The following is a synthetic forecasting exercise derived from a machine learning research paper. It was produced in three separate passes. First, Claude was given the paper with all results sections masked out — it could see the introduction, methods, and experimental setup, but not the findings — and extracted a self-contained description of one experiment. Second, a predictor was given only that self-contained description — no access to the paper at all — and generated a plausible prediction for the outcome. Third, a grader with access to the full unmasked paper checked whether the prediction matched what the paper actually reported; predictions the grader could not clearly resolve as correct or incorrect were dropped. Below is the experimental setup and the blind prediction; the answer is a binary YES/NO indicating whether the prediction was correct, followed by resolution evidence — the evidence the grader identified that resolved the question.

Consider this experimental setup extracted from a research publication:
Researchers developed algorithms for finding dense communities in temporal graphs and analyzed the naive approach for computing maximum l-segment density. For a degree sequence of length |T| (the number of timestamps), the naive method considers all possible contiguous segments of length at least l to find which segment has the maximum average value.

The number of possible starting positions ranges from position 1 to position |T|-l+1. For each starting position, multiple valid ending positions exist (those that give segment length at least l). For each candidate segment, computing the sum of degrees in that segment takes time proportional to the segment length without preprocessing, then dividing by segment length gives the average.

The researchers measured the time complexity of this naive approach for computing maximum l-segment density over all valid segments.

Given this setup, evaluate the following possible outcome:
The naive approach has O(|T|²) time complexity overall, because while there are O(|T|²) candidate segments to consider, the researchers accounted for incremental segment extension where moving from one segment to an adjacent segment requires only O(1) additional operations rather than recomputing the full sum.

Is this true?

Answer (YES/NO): NO